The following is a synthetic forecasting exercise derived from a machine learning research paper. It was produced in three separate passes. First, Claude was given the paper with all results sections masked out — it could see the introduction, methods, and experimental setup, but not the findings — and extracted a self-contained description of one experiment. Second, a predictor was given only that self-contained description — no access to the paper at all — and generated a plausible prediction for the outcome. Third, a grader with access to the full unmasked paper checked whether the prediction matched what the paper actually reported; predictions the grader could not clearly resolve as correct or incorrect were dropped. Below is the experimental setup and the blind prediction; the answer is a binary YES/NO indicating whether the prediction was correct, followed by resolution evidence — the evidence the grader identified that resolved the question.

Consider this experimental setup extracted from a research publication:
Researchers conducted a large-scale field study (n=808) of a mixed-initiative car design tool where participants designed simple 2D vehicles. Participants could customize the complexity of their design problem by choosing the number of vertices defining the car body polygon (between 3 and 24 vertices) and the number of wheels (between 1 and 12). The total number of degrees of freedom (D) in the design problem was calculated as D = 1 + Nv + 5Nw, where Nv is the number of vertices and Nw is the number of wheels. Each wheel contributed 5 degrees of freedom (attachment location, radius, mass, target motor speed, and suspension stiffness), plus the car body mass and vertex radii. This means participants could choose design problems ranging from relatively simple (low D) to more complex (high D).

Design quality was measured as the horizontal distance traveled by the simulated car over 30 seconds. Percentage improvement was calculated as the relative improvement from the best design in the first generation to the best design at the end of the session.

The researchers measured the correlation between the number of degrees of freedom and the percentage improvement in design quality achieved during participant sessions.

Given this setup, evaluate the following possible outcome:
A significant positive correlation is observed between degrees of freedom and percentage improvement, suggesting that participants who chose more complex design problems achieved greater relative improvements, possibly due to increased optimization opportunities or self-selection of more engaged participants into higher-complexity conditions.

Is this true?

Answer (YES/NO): NO